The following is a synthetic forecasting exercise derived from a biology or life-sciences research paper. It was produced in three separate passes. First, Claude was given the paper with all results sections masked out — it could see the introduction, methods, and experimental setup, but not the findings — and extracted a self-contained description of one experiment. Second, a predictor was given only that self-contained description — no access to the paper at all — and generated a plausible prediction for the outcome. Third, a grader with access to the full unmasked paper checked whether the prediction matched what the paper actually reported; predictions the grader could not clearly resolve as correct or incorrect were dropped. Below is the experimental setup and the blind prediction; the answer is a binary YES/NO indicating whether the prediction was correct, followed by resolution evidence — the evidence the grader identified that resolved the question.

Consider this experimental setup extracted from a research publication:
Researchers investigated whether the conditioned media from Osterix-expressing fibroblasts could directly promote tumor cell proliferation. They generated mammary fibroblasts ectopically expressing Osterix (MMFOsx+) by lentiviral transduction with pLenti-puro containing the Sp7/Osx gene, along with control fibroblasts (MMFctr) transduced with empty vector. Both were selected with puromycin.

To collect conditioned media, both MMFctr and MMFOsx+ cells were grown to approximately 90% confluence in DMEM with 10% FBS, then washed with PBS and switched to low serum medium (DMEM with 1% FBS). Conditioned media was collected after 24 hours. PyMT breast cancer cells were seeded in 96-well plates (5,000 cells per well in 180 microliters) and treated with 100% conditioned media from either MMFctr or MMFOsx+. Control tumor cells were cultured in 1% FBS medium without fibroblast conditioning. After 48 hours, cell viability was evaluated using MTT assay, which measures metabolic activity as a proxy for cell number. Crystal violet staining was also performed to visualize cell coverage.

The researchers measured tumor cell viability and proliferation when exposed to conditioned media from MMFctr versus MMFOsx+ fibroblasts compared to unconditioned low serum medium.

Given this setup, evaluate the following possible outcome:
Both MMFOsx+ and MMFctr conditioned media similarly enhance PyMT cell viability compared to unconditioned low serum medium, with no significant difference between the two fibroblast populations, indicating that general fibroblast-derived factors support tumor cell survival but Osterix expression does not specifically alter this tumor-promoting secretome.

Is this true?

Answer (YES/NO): NO